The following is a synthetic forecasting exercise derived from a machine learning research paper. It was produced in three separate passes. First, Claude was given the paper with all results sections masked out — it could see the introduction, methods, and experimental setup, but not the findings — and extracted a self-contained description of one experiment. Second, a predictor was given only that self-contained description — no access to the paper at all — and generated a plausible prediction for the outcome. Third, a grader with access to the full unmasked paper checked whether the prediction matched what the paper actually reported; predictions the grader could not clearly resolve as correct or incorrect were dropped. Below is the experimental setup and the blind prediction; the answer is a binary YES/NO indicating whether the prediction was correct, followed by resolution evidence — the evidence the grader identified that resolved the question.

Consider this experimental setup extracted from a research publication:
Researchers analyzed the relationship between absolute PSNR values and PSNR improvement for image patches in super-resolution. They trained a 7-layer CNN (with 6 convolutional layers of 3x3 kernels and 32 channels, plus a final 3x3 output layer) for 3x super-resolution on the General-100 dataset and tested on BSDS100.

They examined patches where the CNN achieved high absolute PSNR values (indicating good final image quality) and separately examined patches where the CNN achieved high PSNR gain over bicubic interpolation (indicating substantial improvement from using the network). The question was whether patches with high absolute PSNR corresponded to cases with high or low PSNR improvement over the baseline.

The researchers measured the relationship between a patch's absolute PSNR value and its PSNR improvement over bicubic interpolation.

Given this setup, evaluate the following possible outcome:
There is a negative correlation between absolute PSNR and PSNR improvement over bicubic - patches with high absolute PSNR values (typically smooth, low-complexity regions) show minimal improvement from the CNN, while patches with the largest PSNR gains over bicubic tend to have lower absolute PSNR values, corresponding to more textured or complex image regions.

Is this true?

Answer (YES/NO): YES